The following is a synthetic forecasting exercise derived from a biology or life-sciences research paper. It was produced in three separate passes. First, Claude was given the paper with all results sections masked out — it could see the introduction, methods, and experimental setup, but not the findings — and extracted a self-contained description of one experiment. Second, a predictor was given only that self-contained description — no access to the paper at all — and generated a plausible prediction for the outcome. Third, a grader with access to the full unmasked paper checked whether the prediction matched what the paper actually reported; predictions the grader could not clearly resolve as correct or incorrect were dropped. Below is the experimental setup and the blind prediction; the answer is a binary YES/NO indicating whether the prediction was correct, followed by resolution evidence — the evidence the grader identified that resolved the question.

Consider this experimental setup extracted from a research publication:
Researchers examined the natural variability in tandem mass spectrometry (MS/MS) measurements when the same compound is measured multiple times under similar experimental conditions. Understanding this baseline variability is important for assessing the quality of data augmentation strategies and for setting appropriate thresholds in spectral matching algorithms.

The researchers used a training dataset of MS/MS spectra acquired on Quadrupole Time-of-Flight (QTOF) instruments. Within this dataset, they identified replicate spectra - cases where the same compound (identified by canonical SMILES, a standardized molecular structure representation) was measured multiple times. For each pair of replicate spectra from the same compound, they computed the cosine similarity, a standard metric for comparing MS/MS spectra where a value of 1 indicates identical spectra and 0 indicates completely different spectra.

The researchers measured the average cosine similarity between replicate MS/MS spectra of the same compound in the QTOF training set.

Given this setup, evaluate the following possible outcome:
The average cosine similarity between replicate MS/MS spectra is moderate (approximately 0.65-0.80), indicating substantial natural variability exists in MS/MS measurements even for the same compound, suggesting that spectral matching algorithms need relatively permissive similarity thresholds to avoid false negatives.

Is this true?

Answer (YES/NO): NO